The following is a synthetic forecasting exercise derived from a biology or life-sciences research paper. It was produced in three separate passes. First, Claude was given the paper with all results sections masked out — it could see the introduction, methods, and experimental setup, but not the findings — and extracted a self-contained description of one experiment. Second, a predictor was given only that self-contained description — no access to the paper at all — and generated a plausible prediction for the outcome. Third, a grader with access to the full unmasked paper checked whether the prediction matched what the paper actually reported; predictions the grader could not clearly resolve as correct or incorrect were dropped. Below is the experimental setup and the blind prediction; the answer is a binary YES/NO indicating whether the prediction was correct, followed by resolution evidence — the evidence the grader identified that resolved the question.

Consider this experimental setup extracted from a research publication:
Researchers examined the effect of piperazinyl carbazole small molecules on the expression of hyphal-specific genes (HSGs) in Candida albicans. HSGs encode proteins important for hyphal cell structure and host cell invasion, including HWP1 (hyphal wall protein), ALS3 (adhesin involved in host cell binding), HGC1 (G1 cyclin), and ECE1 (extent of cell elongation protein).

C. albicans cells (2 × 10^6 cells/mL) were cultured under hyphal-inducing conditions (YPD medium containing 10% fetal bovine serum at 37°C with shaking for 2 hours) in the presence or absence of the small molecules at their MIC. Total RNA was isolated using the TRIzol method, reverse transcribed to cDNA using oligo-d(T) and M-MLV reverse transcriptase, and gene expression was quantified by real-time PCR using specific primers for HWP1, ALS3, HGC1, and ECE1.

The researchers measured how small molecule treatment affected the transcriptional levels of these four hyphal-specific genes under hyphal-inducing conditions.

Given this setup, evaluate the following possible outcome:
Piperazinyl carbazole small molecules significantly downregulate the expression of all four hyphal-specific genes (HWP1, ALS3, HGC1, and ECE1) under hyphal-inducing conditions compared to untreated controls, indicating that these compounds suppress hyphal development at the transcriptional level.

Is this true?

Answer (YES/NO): YES